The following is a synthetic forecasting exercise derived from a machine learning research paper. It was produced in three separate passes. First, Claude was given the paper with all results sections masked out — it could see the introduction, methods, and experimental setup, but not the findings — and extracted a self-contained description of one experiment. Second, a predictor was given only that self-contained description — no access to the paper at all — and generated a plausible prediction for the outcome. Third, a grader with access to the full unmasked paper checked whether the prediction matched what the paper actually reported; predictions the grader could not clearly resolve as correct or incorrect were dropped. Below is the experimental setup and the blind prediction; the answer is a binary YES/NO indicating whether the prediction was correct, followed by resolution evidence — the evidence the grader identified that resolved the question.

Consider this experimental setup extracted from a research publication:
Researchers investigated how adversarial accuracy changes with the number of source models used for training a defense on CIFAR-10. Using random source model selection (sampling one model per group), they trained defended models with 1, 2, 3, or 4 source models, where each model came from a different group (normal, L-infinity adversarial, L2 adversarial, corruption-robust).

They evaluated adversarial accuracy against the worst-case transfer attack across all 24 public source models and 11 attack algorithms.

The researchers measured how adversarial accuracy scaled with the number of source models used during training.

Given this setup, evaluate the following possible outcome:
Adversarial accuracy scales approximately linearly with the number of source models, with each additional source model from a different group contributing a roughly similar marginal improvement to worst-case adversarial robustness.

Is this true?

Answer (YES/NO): NO